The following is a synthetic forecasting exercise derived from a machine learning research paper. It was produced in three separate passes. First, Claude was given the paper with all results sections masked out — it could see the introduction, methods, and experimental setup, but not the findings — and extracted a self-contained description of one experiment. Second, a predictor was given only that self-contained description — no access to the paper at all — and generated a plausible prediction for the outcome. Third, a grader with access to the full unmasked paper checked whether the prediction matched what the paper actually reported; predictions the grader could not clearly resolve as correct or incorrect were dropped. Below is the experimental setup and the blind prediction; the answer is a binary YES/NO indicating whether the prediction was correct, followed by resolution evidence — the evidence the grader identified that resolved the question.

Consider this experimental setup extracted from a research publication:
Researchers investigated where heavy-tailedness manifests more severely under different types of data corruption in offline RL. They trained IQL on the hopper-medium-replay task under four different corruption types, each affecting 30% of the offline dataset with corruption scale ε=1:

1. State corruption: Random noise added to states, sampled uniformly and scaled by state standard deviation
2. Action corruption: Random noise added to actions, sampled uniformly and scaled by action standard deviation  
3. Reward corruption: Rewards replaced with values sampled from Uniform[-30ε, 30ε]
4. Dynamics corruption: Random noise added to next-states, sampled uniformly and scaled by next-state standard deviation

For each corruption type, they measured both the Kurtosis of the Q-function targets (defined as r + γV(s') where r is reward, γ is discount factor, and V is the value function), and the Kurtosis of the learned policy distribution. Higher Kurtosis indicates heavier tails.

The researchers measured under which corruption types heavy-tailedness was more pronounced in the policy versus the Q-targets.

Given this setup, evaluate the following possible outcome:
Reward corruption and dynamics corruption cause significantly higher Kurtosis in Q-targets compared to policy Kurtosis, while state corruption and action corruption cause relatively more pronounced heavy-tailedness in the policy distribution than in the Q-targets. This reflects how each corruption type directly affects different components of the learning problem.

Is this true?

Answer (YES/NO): NO